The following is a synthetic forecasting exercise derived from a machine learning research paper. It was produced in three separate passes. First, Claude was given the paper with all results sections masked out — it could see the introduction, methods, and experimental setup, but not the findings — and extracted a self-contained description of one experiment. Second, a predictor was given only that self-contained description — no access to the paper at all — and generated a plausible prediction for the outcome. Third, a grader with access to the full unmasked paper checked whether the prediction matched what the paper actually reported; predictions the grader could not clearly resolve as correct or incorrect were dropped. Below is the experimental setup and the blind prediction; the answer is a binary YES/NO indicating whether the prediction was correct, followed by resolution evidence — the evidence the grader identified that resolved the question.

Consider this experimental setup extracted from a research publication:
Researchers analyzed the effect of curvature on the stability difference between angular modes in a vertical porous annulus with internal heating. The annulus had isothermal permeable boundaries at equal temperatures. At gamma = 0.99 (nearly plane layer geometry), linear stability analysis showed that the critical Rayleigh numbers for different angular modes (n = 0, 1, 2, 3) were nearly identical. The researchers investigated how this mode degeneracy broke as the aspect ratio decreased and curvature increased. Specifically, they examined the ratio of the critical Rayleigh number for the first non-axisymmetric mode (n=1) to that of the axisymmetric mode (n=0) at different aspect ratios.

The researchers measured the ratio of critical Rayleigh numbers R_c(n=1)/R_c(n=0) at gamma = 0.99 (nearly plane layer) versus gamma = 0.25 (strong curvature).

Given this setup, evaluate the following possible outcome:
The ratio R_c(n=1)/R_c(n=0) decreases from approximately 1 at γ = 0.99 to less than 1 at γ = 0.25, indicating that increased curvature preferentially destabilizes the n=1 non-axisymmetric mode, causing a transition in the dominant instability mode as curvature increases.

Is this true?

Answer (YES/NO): NO